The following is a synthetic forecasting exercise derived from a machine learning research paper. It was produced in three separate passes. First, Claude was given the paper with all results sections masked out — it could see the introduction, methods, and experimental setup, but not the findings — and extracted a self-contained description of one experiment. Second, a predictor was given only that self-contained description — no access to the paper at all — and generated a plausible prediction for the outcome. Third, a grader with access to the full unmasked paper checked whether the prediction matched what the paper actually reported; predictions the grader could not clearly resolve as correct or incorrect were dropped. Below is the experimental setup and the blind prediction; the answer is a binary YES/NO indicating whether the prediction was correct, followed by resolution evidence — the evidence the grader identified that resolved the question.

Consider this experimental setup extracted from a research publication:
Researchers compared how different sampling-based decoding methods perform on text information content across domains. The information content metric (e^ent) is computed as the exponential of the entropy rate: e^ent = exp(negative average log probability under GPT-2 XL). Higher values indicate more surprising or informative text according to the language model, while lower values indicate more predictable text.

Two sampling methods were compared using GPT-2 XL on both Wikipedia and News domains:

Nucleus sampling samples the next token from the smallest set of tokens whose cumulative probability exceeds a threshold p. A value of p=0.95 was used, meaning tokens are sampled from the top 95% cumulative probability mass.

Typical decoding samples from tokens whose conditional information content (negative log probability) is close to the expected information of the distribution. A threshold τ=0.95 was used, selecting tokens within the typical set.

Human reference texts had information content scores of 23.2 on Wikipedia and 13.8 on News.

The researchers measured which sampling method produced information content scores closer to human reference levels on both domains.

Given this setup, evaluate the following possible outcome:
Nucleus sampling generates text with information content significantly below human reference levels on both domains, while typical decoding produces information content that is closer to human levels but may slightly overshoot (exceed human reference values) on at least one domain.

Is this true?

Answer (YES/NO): NO